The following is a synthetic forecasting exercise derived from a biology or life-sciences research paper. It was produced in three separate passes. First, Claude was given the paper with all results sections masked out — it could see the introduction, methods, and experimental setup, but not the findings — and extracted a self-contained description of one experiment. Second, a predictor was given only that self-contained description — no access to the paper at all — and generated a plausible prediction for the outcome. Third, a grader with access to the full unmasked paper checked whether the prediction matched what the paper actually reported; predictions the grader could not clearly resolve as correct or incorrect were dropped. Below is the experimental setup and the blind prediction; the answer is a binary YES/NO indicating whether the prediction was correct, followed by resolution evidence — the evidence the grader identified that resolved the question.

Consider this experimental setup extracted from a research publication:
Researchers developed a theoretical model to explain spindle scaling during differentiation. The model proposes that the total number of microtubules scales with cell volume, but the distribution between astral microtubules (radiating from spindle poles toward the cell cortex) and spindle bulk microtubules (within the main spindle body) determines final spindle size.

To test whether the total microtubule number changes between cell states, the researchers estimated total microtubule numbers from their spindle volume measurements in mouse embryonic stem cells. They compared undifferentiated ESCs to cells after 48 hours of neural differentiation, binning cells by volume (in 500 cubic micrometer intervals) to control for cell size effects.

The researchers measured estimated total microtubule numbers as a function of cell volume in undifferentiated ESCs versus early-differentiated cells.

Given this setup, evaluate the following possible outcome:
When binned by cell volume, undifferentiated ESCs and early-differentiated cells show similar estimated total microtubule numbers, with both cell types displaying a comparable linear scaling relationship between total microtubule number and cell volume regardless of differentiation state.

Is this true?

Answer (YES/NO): YES